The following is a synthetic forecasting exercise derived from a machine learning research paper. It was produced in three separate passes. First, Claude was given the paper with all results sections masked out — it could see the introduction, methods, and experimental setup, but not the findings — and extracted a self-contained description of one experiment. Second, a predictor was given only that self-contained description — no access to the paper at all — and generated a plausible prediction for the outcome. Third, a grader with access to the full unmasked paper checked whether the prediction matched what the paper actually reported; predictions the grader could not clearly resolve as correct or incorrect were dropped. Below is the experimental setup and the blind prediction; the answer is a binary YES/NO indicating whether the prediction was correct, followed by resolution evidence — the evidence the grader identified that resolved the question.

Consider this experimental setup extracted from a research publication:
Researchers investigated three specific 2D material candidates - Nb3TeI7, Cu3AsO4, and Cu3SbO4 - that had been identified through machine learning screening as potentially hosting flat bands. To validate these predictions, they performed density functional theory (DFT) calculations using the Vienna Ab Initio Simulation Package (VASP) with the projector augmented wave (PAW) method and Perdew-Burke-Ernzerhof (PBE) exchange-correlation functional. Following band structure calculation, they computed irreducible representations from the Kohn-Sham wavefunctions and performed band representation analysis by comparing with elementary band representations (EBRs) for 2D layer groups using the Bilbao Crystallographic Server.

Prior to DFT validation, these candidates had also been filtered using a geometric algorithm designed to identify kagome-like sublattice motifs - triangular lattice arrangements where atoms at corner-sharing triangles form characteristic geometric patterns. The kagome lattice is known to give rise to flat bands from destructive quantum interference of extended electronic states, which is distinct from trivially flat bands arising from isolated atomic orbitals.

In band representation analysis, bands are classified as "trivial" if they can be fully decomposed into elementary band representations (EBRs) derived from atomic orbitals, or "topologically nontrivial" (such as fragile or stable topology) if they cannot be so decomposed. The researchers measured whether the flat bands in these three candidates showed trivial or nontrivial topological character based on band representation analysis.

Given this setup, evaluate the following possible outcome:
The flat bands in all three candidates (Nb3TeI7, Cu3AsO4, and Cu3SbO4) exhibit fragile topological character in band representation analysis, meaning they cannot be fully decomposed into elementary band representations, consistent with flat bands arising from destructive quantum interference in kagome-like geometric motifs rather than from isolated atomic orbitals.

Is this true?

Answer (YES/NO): YES